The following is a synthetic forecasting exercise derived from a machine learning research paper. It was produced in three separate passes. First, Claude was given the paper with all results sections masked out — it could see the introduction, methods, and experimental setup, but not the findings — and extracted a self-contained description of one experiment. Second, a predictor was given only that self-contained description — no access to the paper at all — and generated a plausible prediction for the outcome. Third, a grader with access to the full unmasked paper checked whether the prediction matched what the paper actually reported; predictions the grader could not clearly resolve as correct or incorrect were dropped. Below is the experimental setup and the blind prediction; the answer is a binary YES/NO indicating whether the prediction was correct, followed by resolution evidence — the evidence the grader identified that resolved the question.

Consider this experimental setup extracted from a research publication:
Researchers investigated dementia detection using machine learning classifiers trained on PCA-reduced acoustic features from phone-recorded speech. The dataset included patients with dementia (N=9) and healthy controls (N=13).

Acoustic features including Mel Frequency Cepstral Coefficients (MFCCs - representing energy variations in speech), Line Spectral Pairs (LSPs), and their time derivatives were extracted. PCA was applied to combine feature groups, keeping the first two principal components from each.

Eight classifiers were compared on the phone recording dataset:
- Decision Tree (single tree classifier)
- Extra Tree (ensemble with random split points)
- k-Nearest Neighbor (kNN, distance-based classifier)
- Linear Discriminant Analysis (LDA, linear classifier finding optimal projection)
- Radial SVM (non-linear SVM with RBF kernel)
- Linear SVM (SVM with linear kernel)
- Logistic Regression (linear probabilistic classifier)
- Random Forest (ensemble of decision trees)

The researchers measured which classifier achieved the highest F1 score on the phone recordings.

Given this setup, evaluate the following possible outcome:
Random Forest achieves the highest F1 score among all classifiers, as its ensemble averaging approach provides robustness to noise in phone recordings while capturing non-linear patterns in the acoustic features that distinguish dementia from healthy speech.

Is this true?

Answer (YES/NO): YES